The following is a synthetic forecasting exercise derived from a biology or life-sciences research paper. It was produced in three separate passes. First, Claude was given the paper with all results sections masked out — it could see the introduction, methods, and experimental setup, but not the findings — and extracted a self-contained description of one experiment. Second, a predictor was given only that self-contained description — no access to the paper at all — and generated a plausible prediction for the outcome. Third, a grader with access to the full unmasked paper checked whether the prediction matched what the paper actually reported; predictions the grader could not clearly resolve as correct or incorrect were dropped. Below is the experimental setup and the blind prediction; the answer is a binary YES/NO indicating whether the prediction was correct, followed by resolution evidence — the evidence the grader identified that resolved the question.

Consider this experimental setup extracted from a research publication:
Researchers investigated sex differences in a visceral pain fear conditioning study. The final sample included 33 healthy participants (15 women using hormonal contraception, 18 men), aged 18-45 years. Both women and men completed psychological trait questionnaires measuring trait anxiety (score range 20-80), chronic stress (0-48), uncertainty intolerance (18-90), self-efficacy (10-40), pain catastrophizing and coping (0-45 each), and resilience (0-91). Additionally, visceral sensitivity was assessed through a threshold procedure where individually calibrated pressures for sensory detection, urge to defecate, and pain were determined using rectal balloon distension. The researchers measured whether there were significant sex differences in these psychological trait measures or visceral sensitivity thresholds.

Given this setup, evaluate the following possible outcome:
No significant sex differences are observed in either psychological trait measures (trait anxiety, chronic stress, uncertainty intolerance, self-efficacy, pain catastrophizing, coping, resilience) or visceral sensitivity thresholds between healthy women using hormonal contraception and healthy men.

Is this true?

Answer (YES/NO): YES